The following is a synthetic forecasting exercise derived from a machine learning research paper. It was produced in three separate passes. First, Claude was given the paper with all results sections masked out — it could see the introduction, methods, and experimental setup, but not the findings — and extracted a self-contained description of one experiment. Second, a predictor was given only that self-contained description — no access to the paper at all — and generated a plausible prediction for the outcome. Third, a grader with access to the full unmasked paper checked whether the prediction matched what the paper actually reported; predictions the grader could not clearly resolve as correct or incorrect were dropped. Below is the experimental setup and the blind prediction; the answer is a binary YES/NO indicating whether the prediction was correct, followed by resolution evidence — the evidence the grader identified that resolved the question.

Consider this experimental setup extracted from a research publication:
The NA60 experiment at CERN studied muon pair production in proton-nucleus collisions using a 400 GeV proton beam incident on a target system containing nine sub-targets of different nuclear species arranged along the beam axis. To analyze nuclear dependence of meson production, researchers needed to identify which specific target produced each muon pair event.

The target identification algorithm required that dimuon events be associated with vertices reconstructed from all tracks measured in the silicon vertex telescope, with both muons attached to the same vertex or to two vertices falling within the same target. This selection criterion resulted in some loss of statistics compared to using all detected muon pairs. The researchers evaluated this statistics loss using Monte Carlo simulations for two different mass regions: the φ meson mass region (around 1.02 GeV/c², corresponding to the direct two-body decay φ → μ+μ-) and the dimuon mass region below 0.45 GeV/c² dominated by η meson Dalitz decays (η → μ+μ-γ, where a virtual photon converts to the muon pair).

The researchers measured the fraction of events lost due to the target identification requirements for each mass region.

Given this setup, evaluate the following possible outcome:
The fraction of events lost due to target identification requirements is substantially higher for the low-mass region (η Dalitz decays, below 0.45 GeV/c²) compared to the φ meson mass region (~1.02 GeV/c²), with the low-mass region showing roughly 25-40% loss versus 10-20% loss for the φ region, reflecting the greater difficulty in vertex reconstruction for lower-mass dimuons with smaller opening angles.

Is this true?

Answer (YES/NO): NO